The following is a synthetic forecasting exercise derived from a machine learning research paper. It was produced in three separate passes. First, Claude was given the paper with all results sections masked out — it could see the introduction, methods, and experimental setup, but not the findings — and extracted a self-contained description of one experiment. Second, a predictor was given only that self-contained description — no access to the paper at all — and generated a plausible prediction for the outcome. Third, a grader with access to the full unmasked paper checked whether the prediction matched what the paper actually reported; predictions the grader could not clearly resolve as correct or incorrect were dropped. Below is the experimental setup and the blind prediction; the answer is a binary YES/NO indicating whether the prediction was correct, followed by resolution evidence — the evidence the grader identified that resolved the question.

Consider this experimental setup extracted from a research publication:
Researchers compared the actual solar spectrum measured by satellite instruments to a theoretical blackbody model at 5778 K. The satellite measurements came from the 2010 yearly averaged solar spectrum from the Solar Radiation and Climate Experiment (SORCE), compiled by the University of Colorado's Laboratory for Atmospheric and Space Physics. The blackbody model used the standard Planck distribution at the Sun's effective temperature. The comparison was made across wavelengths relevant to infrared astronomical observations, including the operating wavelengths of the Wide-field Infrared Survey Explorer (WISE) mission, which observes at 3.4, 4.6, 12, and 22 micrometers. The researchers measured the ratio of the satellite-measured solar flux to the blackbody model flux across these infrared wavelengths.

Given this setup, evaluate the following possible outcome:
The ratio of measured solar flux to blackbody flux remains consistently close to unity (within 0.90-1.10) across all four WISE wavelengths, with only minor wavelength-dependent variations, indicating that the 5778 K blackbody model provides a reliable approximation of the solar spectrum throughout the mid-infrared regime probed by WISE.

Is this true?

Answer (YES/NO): NO